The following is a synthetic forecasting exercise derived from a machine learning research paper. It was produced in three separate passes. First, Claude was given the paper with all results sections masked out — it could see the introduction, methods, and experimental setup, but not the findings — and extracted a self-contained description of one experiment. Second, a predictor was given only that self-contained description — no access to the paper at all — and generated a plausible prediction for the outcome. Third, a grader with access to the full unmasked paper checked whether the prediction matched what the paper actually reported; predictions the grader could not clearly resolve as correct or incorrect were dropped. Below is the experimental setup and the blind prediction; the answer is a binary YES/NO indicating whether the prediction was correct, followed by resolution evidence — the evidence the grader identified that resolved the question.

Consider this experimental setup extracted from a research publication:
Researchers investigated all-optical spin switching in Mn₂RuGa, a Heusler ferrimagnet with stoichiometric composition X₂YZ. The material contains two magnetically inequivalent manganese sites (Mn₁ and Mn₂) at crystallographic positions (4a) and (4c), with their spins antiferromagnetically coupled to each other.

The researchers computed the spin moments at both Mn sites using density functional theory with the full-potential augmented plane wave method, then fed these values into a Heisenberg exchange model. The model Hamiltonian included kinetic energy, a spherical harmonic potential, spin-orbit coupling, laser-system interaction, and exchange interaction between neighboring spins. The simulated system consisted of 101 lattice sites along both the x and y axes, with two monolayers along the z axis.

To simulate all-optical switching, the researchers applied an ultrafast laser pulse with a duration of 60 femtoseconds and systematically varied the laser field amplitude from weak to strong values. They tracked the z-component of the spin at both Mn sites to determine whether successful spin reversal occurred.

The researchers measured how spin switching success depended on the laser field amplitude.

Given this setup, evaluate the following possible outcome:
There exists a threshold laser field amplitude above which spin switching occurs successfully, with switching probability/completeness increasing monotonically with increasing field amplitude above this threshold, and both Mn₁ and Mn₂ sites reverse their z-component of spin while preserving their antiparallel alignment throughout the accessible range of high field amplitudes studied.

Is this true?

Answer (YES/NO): NO